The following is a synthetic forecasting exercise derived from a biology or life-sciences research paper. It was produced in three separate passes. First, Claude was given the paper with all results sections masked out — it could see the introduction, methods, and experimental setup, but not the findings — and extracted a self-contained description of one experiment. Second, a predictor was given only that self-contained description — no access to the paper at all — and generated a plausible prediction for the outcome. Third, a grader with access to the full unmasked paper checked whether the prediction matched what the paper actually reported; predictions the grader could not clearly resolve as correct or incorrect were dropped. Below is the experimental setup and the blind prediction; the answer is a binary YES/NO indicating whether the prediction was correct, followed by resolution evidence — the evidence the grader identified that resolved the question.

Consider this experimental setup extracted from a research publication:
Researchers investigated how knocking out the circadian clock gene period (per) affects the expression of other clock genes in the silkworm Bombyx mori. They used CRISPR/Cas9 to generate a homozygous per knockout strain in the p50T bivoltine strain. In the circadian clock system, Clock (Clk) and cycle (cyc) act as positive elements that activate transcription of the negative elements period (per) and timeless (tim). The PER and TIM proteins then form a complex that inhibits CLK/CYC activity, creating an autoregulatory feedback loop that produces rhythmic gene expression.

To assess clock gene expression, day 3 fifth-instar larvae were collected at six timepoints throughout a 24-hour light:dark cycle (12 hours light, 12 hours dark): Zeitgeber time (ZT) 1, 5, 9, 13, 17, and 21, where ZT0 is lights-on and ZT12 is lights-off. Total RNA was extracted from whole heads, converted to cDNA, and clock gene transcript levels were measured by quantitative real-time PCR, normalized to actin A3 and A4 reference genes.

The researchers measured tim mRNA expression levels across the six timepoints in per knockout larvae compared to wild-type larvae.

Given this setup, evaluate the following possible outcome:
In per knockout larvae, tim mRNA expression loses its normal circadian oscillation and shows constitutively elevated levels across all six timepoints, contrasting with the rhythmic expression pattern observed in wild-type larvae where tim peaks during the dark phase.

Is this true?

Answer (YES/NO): YES